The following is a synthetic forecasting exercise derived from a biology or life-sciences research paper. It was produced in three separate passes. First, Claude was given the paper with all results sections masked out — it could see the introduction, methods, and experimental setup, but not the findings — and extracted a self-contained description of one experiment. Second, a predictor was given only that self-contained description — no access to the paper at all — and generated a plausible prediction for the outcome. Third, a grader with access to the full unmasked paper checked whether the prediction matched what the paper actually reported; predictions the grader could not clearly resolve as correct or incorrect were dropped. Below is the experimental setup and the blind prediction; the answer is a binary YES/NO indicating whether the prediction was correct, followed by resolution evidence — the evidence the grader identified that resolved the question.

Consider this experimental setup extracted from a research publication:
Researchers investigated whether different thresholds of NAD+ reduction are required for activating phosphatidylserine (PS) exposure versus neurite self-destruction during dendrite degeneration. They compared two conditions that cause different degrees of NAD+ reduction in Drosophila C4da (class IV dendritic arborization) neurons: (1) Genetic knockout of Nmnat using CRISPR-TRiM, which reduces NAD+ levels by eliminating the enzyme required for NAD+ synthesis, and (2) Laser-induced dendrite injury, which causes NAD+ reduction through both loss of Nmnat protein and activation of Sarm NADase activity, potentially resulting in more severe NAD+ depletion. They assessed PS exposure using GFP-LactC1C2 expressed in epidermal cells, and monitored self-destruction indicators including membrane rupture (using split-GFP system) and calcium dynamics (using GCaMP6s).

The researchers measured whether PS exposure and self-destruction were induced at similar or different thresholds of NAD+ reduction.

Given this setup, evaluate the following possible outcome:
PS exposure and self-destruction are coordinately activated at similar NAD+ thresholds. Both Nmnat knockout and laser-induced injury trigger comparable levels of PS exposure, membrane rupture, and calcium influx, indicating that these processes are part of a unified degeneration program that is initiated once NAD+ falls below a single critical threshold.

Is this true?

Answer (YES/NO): NO